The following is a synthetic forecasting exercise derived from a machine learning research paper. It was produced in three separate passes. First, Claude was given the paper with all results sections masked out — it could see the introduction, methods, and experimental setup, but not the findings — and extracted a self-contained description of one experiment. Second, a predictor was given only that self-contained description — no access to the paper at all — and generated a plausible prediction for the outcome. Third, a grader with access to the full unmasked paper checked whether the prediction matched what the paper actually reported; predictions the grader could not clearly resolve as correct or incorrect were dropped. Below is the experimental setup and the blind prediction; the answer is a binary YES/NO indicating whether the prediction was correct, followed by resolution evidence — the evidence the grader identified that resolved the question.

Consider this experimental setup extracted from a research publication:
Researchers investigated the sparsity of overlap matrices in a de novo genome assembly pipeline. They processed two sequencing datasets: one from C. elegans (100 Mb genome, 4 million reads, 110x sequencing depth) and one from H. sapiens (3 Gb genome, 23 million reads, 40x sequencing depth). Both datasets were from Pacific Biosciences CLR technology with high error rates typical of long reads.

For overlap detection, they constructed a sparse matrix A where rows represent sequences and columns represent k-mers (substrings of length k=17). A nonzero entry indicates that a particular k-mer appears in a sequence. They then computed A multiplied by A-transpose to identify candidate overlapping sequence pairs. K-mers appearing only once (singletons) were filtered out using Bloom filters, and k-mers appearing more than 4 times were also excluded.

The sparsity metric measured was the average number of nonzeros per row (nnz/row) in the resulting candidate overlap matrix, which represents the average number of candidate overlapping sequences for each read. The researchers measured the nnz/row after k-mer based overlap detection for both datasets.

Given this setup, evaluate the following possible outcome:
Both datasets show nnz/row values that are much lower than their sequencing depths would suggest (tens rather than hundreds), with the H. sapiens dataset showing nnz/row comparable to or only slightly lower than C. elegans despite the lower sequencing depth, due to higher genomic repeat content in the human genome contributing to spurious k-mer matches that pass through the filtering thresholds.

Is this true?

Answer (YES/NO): NO